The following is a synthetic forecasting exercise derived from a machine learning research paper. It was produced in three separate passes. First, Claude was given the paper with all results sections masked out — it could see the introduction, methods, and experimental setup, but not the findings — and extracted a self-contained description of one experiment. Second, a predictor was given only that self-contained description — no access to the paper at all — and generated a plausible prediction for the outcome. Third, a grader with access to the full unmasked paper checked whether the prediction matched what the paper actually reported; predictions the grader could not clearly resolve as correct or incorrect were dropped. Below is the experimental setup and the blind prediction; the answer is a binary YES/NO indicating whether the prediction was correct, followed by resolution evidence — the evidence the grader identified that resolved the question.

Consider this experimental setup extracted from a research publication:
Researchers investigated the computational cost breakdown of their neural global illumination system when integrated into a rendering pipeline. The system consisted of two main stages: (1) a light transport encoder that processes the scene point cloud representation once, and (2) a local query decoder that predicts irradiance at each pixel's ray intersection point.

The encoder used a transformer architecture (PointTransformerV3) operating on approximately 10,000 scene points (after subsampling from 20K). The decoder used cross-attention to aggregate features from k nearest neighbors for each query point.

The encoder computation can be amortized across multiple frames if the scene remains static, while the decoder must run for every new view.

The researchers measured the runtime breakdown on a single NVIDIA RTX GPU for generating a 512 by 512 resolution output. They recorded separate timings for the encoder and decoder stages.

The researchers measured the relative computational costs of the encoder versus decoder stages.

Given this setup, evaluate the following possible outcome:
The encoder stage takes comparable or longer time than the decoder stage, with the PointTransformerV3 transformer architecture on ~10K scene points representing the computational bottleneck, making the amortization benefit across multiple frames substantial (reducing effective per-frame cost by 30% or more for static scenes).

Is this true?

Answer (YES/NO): NO